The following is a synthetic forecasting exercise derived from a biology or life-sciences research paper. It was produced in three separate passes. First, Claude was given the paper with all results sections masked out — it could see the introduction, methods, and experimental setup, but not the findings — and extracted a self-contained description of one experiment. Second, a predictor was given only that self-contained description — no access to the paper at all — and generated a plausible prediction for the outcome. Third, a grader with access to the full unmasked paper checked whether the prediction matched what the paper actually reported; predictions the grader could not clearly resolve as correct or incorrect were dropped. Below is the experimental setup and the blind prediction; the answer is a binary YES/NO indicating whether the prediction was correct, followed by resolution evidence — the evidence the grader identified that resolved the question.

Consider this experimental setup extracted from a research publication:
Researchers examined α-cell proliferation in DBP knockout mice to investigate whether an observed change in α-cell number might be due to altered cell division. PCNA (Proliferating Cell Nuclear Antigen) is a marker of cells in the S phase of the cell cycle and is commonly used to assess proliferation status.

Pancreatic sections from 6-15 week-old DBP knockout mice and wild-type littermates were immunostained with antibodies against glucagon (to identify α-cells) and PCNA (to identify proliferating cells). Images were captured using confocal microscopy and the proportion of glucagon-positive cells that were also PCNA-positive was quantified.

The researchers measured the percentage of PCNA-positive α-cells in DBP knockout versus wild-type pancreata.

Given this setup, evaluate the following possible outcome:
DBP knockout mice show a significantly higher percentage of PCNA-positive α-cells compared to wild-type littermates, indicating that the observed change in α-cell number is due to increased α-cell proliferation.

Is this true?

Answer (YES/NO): NO